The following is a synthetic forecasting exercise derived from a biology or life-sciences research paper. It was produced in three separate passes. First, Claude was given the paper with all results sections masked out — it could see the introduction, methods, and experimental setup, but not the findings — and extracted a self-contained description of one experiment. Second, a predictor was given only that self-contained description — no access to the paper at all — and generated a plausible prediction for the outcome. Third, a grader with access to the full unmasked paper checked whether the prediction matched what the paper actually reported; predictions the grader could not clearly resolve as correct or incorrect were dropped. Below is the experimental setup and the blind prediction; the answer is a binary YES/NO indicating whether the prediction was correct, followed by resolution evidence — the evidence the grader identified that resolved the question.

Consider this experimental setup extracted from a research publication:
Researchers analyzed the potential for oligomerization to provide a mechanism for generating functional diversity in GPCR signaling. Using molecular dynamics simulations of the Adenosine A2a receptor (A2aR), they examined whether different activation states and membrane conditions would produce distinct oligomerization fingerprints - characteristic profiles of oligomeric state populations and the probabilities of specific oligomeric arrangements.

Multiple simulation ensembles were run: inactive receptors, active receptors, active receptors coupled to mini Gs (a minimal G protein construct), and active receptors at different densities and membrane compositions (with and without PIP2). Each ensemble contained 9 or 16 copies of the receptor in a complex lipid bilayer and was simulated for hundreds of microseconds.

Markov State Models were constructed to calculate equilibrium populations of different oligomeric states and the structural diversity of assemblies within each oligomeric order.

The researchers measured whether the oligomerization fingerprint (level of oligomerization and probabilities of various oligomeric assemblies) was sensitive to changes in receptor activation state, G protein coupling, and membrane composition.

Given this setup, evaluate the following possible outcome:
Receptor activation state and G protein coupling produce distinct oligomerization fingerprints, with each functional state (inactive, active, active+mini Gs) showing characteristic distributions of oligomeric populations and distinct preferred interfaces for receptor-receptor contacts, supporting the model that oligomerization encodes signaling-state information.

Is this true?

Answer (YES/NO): YES